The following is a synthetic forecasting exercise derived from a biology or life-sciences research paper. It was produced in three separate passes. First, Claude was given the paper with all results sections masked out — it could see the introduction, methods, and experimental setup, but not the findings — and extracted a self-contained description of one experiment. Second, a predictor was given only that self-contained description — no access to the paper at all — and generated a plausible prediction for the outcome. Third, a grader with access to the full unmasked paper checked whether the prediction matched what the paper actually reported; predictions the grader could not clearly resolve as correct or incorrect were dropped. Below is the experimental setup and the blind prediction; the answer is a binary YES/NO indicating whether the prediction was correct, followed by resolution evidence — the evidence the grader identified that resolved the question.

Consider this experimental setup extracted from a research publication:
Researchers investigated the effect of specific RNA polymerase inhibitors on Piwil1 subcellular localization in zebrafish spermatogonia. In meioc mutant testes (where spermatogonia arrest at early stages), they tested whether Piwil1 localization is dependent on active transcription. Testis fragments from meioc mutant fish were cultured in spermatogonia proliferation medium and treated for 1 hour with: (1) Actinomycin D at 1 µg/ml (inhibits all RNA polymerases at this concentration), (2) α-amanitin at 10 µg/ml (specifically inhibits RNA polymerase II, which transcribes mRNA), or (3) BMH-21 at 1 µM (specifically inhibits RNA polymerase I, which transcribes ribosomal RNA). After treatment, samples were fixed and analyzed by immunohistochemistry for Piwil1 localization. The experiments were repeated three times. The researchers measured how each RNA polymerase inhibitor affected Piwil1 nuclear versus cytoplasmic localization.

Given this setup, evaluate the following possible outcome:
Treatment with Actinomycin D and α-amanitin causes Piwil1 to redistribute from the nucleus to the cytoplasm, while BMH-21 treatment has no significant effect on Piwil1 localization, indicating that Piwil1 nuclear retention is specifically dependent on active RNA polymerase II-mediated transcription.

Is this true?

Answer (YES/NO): NO